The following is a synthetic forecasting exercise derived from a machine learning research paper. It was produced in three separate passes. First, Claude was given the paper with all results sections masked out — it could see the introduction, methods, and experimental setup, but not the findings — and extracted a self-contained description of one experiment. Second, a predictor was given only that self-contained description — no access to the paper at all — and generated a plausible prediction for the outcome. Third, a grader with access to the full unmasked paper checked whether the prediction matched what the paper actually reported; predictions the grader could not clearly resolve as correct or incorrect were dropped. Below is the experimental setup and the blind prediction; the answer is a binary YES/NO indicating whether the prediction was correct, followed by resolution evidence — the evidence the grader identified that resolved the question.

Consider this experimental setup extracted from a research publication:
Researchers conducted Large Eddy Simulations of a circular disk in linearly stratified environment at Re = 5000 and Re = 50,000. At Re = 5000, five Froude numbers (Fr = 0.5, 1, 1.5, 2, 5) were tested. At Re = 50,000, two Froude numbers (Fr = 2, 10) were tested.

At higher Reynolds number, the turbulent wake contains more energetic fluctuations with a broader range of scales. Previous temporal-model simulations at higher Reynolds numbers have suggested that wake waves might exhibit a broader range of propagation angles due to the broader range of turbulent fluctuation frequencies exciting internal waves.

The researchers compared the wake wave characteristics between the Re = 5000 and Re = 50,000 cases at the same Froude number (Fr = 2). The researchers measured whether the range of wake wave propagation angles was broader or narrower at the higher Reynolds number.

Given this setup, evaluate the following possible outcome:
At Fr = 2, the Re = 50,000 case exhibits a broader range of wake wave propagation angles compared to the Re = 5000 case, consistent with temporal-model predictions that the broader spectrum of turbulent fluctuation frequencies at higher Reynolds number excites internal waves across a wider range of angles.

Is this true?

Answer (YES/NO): NO